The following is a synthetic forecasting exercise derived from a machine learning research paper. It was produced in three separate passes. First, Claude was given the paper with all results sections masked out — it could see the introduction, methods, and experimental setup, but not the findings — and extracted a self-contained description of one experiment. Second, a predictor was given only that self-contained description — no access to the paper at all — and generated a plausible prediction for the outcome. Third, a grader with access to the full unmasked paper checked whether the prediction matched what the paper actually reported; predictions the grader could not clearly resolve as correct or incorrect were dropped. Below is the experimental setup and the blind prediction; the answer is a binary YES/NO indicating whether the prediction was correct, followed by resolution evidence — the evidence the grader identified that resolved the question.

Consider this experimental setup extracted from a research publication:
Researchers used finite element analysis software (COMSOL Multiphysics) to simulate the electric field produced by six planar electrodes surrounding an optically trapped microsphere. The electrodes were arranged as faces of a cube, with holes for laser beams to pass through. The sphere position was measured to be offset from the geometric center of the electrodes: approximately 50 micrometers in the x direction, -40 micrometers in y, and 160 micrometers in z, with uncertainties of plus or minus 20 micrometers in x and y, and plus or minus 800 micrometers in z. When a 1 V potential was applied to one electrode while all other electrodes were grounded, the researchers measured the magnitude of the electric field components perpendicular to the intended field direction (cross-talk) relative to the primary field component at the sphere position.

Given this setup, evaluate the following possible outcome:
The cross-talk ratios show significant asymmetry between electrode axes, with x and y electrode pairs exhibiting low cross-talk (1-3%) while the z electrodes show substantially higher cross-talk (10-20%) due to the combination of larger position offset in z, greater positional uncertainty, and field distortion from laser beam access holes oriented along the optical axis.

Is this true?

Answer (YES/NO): NO